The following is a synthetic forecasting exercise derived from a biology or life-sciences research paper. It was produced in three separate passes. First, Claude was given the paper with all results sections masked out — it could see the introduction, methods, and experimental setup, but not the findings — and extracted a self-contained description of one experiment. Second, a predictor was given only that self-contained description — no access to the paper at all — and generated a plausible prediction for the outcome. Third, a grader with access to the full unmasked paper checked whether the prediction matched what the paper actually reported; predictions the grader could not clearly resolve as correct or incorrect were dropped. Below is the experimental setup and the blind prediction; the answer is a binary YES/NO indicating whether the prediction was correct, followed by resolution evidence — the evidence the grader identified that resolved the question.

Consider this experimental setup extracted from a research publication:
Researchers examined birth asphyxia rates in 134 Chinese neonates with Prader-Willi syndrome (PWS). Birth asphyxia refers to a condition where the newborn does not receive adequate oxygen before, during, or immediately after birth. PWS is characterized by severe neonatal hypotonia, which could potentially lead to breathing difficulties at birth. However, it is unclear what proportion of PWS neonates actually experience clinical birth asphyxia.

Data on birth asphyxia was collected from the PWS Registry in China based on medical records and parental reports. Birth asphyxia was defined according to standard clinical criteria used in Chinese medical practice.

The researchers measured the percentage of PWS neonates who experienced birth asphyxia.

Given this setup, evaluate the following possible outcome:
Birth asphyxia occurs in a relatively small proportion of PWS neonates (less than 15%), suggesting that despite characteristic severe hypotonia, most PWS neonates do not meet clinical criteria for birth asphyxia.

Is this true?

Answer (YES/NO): NO